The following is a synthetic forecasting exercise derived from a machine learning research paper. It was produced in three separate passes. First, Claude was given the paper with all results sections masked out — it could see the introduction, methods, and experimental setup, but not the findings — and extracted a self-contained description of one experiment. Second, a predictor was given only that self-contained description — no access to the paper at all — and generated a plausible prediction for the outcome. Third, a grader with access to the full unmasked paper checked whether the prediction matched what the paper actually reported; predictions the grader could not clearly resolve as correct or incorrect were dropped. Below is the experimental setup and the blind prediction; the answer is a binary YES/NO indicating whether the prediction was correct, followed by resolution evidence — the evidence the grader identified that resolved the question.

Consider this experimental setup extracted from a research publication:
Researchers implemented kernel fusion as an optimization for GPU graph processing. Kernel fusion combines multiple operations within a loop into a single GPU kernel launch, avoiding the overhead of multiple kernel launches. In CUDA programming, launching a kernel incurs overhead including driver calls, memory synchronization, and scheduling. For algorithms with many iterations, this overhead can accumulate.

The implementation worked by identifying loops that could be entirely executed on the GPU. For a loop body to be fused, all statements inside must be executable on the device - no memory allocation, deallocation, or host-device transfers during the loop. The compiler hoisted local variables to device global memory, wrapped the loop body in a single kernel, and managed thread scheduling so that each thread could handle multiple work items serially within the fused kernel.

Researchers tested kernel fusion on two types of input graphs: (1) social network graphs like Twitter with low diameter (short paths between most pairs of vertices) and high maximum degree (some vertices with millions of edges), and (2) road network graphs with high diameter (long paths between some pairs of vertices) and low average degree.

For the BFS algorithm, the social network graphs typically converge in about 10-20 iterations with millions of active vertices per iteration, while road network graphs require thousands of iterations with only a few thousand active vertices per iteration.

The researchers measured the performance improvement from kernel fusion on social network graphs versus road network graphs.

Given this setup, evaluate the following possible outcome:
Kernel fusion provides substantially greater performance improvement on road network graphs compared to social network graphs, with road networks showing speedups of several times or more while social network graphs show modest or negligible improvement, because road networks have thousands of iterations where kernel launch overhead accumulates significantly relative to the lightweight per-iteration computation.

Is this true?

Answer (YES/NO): NO